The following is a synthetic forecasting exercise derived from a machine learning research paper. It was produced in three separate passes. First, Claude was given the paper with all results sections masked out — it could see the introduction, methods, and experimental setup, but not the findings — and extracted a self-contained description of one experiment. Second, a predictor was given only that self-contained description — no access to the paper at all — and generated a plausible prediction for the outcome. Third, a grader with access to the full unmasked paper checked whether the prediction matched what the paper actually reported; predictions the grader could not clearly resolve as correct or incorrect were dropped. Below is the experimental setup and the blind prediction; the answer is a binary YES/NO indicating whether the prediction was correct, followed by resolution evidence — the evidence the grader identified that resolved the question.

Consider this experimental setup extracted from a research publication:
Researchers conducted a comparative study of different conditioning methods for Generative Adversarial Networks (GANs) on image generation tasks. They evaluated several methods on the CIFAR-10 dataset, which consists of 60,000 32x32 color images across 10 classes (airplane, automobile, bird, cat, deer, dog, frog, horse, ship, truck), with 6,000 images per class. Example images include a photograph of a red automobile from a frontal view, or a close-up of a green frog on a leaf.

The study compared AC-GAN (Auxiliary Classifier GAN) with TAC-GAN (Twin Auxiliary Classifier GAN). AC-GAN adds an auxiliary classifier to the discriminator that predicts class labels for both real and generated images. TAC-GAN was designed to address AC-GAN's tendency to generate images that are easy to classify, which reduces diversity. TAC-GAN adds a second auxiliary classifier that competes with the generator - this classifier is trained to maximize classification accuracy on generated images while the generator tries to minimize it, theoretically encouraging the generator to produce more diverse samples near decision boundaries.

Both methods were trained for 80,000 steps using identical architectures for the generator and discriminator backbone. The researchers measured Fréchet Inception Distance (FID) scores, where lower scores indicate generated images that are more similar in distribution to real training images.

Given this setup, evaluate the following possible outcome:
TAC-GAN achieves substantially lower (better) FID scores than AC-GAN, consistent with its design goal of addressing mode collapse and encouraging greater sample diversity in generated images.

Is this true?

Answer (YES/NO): NO